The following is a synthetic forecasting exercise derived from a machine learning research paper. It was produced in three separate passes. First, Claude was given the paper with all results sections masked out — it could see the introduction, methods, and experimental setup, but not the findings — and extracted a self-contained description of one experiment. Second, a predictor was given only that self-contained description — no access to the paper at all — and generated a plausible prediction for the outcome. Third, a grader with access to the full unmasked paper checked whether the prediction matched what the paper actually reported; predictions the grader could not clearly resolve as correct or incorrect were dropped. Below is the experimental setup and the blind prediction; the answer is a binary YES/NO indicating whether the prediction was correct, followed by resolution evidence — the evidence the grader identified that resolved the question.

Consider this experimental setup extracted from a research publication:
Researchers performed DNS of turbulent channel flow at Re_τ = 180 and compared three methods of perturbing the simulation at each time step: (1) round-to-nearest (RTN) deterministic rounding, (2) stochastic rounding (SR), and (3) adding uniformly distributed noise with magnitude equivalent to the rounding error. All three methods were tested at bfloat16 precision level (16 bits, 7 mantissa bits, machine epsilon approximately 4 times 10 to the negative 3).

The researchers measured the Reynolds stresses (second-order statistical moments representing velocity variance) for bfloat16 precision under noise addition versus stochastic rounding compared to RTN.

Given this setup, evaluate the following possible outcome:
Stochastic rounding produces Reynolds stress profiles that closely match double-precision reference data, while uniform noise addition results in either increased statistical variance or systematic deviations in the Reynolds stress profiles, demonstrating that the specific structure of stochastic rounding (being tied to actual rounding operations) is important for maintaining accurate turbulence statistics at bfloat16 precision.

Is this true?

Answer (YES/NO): NO